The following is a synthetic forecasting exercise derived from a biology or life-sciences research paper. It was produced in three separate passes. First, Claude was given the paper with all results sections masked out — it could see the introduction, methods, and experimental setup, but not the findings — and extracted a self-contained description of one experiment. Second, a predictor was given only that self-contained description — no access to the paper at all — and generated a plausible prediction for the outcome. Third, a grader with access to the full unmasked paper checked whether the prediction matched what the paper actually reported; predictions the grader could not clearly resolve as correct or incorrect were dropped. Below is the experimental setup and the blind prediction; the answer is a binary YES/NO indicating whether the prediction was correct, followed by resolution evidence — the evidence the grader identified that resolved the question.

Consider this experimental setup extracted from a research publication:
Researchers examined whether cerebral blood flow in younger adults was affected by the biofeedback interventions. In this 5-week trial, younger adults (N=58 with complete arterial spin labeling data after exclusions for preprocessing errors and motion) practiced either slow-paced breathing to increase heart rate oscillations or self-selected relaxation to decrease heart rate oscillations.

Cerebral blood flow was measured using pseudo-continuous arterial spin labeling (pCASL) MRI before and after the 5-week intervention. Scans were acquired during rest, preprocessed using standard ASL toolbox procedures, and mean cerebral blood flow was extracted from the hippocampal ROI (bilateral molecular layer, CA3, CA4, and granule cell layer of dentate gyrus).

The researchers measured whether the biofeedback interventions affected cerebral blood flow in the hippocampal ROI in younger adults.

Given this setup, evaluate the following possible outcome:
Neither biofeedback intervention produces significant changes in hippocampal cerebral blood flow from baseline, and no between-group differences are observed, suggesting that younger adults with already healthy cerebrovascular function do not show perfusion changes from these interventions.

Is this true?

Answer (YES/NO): YES